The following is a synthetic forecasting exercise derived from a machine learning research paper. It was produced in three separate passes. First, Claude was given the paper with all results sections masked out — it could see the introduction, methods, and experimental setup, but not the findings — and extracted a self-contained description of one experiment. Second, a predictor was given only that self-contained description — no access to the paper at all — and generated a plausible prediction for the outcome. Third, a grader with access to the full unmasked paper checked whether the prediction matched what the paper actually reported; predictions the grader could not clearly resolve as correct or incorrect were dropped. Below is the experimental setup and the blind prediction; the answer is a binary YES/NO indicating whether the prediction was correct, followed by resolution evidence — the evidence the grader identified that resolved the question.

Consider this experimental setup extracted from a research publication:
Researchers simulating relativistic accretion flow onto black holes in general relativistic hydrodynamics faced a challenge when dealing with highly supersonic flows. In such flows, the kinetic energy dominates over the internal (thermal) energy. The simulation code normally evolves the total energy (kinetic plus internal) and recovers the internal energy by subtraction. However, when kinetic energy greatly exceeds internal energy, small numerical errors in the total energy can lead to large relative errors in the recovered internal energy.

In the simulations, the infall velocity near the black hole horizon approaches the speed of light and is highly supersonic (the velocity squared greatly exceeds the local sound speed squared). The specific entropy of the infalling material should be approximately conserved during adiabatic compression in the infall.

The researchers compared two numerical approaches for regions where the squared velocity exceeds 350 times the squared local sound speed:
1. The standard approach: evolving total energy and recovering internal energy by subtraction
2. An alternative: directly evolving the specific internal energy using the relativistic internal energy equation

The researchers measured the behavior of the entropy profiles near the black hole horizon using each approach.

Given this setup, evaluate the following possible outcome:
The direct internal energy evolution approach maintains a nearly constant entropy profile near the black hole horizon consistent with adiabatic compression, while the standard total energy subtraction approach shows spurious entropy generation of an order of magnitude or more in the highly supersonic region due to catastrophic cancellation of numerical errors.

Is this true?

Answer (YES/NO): NO